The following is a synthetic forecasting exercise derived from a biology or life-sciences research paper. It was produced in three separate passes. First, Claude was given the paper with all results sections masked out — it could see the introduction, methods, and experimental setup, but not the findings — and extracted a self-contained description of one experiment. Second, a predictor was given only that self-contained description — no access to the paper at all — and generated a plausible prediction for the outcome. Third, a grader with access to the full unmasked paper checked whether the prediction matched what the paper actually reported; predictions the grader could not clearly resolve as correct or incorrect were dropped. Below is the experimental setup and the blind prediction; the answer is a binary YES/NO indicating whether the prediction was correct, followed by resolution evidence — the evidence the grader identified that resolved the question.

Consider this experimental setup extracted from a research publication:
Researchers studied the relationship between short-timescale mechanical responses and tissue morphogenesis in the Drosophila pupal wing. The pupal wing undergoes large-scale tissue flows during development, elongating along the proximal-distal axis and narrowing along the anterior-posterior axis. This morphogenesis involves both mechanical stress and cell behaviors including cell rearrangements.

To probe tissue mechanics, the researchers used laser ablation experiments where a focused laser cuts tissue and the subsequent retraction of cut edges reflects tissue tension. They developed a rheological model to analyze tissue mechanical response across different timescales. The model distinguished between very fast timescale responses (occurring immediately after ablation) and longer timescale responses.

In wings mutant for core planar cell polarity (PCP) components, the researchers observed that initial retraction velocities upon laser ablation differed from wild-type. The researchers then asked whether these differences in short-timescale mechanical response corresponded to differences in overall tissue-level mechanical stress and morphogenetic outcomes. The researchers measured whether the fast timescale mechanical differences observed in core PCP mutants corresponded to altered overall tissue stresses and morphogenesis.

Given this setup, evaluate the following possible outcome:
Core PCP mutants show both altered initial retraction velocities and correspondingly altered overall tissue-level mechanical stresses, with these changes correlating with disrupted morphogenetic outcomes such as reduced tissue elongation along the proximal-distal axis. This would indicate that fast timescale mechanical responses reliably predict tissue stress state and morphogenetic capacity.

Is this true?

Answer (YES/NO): NO